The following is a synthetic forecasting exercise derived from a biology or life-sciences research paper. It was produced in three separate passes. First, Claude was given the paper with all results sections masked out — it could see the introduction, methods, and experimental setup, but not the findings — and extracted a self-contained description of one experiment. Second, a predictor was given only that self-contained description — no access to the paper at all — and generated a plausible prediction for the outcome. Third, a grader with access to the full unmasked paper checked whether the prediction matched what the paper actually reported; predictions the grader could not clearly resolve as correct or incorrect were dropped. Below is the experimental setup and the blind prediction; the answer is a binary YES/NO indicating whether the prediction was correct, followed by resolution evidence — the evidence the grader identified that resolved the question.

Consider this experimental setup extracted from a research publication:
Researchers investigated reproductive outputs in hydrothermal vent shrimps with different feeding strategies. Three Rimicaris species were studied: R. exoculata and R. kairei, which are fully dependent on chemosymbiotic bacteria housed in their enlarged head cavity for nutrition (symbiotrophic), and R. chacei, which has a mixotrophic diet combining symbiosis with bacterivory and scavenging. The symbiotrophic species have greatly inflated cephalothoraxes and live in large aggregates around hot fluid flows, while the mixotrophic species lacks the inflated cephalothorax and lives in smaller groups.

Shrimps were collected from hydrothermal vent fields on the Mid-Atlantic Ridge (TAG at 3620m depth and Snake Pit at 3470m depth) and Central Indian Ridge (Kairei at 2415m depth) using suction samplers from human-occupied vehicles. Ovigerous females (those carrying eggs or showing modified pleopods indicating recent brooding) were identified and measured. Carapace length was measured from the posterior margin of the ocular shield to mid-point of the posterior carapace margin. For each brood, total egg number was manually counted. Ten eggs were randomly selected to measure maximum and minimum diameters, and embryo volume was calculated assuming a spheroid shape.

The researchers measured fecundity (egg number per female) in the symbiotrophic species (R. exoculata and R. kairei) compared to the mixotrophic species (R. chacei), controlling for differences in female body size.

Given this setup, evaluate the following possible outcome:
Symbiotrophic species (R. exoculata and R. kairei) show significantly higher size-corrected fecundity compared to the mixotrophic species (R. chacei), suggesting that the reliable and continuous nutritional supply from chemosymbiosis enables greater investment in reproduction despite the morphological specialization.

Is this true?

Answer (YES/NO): NO